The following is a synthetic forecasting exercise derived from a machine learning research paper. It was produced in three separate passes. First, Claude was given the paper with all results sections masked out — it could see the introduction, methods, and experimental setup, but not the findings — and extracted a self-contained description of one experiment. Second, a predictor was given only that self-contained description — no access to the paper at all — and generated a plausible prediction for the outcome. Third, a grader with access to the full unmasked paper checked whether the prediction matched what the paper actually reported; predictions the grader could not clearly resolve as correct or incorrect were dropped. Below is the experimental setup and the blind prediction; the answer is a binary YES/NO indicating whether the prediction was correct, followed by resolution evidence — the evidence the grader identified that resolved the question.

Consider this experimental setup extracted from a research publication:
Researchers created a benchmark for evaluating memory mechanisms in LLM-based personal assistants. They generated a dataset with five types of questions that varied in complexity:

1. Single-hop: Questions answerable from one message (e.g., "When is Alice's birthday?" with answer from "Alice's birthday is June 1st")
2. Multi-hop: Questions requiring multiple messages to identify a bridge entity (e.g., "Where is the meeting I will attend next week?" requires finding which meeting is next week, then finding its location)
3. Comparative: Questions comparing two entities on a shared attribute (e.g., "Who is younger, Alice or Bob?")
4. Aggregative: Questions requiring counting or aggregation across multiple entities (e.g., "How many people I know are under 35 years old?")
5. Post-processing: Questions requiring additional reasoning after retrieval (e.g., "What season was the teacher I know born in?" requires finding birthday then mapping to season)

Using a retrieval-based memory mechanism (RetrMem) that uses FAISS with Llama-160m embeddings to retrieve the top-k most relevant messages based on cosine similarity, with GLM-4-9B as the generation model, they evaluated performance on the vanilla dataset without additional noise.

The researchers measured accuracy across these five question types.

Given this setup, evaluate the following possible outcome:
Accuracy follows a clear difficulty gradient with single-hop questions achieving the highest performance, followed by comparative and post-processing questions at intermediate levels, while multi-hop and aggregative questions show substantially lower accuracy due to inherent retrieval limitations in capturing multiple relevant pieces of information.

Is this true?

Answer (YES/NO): NO